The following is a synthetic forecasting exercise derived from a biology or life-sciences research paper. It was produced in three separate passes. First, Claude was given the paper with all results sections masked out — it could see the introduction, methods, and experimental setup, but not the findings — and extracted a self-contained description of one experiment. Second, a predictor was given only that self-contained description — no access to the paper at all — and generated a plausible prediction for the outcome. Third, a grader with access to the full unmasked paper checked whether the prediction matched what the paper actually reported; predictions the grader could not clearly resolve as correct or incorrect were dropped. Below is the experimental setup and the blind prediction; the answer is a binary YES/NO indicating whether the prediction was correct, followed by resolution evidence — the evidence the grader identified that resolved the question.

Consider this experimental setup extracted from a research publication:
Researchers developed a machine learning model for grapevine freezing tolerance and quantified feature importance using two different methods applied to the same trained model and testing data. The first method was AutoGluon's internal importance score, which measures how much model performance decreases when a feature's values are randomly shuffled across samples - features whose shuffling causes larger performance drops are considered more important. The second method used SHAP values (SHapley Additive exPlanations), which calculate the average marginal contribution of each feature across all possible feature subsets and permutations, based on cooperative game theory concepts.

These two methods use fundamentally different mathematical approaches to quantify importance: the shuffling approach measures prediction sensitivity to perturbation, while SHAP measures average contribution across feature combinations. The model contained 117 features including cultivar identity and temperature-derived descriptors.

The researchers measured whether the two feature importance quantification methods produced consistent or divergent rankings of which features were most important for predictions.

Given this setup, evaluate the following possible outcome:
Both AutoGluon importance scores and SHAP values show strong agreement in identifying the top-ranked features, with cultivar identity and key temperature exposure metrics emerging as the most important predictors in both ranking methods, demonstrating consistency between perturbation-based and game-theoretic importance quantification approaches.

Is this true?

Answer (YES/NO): NO